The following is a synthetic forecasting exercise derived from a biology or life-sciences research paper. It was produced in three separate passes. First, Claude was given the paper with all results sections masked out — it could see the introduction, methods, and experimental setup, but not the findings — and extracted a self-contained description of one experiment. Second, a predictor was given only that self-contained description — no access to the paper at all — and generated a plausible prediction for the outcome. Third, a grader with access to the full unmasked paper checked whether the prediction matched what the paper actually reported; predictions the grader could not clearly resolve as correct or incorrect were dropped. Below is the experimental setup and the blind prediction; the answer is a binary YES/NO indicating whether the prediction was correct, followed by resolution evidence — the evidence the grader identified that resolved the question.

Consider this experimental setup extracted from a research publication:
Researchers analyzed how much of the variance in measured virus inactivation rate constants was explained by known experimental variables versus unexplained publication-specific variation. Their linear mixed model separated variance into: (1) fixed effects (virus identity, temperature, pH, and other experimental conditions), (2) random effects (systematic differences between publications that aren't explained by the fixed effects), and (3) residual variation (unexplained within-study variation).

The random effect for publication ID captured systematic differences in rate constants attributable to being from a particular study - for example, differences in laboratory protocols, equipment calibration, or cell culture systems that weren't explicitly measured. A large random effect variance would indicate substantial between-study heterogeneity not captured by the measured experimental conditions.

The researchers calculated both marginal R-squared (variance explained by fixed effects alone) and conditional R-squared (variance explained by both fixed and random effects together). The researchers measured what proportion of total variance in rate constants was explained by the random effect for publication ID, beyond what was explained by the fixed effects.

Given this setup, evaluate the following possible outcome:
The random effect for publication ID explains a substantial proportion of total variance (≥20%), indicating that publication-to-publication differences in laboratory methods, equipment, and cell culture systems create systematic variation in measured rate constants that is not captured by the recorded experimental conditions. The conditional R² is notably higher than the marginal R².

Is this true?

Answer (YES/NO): YES